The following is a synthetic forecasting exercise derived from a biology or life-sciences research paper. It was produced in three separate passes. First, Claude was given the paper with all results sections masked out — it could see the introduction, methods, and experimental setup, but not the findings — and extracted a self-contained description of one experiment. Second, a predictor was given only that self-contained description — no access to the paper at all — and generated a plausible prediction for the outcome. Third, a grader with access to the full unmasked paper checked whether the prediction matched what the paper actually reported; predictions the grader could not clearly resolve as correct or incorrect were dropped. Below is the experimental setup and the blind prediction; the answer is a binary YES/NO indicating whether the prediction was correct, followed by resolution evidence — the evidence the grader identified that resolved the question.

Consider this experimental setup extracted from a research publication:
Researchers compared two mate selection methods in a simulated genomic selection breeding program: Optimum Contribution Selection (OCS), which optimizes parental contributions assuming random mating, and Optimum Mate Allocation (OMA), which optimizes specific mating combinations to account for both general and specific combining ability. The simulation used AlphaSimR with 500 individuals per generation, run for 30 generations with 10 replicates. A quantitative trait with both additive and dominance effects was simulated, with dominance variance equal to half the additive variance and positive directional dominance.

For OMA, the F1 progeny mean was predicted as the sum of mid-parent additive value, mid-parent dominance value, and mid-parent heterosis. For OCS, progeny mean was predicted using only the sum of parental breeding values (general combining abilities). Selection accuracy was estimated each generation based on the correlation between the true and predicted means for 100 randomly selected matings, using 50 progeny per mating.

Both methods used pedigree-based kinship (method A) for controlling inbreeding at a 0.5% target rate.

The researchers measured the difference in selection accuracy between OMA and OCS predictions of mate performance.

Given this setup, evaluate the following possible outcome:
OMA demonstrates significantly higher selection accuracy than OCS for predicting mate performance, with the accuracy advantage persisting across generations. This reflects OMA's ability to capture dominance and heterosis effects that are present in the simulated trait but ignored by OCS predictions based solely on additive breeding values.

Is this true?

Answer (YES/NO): YES